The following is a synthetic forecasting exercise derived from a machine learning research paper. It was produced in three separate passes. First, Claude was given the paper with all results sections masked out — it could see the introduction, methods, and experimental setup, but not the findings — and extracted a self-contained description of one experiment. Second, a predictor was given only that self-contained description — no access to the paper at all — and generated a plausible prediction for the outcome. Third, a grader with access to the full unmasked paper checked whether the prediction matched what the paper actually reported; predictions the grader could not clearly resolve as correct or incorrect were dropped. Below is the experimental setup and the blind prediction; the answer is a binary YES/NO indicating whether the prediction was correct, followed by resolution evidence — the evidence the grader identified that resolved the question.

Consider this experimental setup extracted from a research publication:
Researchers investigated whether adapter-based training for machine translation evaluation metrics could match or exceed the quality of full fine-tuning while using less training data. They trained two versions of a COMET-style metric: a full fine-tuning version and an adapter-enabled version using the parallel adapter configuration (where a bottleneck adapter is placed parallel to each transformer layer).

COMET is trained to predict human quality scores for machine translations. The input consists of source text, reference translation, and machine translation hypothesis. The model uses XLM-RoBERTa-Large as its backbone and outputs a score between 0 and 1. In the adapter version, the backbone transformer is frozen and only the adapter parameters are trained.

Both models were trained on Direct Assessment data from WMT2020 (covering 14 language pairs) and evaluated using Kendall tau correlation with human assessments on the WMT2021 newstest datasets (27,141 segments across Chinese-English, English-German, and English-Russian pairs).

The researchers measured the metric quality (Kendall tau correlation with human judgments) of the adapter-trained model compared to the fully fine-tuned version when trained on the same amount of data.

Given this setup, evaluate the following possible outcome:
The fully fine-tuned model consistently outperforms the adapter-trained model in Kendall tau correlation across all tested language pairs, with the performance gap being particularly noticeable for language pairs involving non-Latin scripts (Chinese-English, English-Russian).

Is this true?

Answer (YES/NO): NO